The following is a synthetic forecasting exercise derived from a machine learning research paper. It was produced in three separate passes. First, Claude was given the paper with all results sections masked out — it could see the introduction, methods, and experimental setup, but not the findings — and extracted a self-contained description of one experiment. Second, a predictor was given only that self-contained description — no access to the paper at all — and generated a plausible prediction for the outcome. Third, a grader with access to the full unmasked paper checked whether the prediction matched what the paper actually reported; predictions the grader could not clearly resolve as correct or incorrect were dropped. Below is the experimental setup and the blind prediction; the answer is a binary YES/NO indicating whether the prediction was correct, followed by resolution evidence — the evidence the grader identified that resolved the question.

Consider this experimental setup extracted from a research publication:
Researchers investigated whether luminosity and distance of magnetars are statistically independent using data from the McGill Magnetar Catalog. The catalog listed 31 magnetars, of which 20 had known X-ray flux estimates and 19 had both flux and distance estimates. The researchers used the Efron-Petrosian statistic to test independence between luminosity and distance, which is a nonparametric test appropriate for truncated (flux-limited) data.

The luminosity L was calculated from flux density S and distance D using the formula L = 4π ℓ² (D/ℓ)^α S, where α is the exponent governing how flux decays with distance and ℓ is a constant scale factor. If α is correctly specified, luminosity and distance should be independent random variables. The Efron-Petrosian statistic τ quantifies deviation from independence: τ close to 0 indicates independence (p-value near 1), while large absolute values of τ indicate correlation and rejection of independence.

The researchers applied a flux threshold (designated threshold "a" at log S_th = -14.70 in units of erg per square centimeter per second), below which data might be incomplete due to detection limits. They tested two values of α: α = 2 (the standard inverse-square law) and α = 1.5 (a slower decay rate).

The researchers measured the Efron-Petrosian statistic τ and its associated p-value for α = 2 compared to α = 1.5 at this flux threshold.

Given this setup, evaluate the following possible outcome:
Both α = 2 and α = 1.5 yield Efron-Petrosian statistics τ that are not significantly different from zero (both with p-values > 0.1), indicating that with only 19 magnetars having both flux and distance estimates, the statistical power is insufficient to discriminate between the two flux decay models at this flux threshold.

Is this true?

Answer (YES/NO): NO